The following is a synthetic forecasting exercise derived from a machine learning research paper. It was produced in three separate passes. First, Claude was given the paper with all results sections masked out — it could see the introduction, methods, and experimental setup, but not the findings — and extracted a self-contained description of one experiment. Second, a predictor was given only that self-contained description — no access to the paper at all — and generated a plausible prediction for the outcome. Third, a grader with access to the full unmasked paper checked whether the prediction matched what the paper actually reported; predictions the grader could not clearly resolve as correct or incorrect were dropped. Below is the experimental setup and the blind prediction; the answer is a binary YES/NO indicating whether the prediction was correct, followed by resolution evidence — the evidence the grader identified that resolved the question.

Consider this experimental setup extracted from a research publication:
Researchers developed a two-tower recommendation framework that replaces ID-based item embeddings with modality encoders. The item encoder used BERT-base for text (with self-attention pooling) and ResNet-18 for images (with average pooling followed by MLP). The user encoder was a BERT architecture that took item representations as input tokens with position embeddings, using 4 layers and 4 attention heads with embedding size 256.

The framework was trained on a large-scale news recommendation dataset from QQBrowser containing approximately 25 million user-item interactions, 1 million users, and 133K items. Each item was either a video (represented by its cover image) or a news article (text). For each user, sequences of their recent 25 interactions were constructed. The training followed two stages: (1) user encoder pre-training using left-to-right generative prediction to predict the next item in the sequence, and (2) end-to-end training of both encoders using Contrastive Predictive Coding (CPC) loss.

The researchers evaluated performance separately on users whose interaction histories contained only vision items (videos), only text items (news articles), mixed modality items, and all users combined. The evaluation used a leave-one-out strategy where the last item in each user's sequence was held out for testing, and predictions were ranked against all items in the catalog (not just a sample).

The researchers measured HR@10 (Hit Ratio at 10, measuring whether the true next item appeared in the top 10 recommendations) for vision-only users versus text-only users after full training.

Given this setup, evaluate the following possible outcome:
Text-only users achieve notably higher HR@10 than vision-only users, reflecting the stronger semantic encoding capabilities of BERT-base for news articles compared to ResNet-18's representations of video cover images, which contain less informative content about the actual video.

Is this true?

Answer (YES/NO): NO